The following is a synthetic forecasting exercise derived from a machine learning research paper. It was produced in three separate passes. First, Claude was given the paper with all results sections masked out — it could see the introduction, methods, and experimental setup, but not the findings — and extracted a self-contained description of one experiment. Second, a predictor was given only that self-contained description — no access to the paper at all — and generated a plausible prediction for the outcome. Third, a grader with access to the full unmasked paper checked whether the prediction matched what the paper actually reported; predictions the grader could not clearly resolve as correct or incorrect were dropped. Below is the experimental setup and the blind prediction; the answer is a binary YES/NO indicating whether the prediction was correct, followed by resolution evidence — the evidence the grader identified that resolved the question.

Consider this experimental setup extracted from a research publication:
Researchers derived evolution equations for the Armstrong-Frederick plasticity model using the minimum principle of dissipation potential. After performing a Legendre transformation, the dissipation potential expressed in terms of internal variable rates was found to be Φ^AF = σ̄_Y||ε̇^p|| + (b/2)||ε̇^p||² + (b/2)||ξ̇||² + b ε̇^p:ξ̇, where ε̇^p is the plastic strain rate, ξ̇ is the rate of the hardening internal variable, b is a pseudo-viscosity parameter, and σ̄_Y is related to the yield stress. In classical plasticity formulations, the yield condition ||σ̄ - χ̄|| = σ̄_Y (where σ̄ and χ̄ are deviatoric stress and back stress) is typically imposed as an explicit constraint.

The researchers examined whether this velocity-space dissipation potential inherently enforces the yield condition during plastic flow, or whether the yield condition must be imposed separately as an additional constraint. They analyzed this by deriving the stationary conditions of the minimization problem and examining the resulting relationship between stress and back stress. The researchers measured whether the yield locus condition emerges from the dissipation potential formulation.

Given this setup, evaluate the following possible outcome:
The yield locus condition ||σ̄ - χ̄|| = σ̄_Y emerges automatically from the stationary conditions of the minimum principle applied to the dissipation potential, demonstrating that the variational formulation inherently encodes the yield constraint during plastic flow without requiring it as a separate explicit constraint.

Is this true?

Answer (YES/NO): YES